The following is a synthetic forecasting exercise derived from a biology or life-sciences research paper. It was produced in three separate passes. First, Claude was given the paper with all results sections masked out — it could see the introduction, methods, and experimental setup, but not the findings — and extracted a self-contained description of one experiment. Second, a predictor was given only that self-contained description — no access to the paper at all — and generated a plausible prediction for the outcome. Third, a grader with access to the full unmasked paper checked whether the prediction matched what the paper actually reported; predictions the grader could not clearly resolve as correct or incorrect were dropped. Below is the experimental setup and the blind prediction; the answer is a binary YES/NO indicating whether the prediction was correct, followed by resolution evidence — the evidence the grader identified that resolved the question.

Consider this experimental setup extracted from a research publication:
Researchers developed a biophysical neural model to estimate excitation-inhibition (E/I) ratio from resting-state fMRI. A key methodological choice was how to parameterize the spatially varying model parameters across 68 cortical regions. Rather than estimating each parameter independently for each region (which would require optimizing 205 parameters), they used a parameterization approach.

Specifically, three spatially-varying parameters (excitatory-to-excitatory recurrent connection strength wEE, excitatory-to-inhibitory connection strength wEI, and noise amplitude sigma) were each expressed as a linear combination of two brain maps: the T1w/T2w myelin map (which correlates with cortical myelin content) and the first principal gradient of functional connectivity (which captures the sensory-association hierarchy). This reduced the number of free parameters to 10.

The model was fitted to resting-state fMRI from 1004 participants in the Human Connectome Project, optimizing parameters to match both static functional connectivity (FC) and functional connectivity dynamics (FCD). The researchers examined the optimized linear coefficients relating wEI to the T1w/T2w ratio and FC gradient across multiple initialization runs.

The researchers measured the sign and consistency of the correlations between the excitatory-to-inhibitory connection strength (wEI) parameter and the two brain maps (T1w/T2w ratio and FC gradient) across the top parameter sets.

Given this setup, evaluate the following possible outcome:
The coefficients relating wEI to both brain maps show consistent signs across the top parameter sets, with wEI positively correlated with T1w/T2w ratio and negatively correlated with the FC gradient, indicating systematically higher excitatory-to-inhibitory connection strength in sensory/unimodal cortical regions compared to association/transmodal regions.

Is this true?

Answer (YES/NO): NO